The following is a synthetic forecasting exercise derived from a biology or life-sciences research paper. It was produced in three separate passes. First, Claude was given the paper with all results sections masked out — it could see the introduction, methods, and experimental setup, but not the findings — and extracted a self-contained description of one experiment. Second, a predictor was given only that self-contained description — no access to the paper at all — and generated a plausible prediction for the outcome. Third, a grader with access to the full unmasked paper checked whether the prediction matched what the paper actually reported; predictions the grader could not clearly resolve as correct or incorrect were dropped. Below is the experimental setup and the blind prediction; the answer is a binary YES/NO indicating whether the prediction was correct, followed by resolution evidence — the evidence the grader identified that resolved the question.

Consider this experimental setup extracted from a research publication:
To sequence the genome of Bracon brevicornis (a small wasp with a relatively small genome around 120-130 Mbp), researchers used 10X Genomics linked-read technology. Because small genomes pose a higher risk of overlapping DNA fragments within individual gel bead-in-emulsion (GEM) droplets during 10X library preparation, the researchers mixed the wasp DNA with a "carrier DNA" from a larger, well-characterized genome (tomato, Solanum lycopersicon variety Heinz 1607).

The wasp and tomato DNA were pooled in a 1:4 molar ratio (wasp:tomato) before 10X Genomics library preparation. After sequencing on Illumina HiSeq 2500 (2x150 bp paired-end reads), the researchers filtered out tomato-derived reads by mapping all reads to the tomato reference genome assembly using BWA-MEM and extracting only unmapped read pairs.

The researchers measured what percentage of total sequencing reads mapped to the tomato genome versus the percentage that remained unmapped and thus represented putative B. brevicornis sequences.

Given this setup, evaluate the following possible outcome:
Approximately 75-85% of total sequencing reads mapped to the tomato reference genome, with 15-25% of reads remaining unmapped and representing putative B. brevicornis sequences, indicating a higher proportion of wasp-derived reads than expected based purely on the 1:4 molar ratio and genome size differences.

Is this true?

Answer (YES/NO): YES